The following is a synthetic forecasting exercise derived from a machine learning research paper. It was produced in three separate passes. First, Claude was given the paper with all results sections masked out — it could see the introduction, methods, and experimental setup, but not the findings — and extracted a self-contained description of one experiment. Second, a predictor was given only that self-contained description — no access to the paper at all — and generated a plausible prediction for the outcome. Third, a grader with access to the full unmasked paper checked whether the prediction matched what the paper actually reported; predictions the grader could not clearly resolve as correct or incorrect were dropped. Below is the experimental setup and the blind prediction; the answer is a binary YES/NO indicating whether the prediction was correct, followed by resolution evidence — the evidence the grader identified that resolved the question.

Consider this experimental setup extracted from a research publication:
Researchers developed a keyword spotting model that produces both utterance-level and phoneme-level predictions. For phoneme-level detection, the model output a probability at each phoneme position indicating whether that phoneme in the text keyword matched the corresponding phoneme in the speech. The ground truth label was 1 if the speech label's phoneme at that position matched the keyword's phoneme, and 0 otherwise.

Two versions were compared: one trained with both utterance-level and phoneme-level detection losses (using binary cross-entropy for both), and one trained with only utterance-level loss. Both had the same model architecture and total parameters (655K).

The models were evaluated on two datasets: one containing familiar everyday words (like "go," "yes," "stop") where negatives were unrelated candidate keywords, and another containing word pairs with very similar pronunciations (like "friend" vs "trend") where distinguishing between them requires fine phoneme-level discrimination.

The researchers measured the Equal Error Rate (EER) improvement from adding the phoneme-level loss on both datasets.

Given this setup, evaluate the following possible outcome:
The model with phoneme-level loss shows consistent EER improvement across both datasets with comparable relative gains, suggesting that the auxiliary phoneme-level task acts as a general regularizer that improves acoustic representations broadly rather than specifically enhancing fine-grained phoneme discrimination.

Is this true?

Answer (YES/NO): NO